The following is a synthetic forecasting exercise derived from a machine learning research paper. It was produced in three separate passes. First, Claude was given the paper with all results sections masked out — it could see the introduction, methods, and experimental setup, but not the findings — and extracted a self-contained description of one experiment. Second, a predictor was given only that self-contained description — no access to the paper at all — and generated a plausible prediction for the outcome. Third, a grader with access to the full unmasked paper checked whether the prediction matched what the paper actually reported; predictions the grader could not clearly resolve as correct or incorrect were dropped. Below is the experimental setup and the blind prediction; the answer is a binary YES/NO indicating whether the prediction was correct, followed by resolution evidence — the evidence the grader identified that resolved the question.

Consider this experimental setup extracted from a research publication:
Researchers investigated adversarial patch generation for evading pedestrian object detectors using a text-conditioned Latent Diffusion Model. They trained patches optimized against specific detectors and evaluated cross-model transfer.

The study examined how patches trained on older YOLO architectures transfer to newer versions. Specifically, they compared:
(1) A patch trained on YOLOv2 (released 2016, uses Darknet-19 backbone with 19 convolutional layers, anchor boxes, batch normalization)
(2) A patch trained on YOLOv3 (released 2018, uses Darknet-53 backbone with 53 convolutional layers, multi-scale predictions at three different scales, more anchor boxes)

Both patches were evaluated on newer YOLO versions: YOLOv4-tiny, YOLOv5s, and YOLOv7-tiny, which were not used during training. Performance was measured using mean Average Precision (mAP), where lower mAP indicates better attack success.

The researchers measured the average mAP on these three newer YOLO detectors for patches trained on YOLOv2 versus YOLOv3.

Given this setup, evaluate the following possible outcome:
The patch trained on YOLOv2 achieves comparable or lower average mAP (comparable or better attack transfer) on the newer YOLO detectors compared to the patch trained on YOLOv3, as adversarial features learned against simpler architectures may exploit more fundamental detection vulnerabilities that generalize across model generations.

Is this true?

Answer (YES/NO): YES